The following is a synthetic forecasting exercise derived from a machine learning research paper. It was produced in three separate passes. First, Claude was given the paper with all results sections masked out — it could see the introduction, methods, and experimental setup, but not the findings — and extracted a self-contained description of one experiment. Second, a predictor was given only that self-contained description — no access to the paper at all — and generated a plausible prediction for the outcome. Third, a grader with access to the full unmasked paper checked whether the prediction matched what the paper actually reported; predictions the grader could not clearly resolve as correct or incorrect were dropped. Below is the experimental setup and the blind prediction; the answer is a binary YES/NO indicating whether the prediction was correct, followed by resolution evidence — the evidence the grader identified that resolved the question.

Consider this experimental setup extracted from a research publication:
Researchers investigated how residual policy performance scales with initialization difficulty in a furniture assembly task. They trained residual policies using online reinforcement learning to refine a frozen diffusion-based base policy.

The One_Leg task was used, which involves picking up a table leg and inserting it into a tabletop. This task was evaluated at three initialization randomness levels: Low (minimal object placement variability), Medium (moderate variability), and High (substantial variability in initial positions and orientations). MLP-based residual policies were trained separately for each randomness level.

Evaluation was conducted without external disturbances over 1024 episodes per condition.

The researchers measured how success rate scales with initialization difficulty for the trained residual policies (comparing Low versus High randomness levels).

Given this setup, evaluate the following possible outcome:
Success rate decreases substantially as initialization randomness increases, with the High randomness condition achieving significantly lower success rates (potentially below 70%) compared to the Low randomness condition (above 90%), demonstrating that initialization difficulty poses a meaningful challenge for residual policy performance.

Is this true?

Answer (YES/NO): YES